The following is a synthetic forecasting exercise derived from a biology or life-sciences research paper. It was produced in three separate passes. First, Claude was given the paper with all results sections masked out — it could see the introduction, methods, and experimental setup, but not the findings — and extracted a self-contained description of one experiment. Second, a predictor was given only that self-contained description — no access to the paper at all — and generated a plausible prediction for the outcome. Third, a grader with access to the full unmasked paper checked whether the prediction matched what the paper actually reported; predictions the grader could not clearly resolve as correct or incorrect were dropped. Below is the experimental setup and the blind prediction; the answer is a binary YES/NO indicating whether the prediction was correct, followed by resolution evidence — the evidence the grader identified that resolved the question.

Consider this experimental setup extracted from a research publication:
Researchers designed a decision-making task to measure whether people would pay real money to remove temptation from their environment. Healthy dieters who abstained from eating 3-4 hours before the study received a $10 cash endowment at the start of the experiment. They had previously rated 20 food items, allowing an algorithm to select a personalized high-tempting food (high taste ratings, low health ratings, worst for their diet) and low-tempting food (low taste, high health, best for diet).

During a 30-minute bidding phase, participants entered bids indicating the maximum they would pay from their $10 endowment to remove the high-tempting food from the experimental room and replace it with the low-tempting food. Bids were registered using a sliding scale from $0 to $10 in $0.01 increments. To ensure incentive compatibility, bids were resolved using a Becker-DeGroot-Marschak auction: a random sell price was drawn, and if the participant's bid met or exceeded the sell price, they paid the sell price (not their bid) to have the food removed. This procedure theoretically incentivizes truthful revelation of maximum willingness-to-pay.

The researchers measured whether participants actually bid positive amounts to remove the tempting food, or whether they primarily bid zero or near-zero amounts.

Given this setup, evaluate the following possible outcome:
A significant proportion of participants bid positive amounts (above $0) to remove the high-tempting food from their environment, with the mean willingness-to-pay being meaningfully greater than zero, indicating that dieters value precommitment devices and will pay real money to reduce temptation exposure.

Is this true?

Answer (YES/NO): YES